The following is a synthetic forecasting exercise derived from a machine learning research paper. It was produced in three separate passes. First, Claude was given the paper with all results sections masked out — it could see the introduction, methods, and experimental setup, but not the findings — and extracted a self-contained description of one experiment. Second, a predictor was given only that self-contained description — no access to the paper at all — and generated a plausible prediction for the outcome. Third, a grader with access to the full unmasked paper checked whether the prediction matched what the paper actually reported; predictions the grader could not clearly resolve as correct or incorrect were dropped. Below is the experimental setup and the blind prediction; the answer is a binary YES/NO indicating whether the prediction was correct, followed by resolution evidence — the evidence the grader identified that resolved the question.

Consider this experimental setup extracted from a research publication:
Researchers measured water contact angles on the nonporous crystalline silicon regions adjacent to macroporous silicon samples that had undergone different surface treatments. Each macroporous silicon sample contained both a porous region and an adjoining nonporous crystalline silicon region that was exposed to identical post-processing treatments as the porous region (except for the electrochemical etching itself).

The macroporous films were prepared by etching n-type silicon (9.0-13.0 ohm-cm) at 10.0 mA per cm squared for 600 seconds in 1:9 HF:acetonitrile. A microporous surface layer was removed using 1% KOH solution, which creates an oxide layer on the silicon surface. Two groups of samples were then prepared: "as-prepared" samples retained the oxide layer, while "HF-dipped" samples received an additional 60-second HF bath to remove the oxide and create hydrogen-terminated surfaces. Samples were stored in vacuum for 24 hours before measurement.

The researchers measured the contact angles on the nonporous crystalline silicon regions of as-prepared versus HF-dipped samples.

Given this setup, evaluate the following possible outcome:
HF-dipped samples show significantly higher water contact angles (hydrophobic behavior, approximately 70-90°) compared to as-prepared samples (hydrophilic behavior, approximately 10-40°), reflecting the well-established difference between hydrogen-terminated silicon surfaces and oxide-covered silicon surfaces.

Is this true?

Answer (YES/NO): NO